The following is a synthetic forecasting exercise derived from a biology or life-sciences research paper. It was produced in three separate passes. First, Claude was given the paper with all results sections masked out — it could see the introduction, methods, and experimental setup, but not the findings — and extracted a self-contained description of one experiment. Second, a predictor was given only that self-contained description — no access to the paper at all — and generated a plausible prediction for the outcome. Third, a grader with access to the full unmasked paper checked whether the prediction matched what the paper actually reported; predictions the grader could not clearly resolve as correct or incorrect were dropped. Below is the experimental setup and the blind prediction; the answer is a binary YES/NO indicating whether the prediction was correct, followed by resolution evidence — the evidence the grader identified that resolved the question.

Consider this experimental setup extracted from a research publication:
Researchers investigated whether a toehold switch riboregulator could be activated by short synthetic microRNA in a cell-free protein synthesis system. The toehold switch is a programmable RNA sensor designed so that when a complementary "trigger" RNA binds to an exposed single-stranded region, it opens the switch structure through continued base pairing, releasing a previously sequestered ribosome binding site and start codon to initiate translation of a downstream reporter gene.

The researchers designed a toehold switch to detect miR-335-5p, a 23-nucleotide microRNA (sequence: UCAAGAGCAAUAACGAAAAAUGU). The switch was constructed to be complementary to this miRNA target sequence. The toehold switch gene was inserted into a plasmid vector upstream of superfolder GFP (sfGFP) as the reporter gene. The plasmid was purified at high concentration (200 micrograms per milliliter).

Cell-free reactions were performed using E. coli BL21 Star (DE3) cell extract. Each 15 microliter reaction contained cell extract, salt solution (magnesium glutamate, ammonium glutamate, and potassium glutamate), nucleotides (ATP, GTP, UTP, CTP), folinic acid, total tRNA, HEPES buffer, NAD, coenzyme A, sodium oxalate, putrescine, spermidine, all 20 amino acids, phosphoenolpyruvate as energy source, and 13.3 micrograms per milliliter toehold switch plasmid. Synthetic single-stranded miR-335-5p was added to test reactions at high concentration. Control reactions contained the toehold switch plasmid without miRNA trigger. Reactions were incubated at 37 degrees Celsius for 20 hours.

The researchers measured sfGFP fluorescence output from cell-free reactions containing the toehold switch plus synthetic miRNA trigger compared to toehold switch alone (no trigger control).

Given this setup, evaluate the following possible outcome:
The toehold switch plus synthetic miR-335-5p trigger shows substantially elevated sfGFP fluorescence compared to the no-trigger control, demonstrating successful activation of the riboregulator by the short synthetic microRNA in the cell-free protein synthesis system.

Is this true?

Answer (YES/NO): NO